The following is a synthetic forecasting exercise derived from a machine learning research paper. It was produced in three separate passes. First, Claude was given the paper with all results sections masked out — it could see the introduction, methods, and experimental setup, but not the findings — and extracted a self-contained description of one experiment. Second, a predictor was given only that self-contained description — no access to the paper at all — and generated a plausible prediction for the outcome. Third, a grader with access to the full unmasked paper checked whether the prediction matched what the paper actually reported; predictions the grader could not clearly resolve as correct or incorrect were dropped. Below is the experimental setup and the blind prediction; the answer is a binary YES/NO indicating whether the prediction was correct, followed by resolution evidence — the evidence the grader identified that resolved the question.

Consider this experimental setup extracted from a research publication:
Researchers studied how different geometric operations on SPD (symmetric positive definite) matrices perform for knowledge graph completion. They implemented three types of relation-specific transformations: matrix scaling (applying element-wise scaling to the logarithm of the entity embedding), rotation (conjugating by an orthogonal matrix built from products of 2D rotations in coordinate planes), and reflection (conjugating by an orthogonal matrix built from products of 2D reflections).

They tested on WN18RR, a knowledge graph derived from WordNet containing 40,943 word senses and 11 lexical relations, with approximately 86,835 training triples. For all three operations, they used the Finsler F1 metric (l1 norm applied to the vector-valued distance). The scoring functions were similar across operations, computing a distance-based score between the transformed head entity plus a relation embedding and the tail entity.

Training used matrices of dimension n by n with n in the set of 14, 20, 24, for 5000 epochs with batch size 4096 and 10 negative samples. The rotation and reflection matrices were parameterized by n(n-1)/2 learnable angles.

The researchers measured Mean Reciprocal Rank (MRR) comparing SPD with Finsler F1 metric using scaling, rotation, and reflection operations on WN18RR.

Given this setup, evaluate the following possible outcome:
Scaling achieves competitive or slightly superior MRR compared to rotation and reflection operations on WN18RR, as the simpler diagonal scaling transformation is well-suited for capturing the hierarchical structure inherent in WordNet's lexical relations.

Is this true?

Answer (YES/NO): YES